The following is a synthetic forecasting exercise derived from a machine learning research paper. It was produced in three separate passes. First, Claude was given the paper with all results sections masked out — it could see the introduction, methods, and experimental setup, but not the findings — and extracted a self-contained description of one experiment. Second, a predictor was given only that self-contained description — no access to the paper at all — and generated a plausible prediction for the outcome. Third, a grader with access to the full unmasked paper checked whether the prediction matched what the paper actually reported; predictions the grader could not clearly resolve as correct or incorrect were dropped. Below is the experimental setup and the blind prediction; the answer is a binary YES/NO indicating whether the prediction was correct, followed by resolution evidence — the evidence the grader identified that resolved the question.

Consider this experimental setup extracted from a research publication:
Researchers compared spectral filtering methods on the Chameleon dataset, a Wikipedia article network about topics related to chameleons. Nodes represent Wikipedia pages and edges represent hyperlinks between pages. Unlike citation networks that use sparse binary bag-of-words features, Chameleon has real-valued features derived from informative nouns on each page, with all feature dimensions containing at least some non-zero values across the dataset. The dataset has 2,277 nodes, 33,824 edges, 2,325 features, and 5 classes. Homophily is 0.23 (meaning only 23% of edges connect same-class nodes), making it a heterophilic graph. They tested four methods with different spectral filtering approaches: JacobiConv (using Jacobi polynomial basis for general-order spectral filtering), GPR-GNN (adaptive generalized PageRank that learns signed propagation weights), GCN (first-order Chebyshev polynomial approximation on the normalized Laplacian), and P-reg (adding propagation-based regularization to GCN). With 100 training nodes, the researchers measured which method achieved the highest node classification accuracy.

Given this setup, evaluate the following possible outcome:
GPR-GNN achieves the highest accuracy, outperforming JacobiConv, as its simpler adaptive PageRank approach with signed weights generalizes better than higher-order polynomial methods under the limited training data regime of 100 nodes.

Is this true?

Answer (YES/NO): NO